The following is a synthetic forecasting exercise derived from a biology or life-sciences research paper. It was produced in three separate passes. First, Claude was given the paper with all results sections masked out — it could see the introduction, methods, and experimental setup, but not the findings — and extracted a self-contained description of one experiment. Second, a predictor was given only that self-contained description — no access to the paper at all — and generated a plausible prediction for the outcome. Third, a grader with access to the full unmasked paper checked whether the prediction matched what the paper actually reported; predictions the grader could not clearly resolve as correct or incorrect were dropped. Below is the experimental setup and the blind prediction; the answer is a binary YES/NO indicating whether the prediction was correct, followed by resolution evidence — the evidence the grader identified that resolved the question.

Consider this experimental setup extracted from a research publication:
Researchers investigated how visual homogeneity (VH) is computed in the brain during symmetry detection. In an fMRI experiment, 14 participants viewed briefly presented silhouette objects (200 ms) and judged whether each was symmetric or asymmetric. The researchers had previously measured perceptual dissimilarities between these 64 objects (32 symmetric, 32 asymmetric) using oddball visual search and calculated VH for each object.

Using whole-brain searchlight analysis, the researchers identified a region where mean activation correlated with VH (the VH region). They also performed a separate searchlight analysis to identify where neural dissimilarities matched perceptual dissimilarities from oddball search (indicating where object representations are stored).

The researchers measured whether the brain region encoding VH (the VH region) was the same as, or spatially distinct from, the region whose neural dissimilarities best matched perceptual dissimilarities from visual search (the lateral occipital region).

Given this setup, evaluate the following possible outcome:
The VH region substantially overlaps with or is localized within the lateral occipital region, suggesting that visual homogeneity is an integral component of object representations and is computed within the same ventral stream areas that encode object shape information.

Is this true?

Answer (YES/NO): NO